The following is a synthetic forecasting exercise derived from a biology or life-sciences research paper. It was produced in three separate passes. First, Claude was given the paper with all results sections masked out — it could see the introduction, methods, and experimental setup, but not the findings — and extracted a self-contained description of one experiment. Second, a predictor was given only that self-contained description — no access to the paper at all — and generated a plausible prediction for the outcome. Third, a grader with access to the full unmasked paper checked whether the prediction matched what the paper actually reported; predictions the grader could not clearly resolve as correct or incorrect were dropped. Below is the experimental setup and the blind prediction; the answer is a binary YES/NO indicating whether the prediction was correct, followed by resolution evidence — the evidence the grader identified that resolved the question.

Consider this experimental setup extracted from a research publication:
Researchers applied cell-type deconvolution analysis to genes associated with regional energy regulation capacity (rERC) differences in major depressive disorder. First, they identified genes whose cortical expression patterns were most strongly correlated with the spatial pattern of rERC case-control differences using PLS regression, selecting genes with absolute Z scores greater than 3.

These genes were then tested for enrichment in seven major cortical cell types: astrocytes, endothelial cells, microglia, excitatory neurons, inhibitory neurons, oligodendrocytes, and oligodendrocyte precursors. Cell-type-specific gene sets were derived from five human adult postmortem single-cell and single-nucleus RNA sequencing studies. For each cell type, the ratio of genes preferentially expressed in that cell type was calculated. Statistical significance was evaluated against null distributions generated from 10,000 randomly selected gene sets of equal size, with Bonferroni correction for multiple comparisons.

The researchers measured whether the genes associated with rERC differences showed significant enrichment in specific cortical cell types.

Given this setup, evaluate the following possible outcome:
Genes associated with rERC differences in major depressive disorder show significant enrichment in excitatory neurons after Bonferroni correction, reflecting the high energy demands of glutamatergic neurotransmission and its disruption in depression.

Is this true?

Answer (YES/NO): YES